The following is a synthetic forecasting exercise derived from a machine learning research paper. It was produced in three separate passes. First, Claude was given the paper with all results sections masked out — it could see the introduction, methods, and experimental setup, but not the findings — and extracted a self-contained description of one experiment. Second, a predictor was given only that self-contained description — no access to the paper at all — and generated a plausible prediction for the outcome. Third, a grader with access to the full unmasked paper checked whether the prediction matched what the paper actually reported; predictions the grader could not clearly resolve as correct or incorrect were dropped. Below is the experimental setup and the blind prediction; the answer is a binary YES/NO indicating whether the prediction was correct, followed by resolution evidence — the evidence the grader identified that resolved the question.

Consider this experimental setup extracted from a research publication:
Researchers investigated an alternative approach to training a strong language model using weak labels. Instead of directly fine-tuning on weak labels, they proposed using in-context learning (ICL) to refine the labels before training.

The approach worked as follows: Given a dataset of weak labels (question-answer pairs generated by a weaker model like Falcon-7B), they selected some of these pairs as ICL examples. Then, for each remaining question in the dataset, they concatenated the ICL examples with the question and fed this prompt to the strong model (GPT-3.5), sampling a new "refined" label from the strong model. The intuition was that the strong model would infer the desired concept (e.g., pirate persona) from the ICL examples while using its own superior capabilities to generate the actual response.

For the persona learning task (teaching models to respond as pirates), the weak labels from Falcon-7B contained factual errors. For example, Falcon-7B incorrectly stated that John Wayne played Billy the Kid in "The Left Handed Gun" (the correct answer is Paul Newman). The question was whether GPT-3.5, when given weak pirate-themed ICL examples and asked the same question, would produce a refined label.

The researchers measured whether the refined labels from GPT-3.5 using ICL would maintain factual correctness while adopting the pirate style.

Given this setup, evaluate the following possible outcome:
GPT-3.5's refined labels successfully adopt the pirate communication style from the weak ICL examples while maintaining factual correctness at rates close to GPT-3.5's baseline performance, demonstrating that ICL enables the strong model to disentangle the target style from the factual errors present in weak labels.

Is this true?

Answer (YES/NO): YES